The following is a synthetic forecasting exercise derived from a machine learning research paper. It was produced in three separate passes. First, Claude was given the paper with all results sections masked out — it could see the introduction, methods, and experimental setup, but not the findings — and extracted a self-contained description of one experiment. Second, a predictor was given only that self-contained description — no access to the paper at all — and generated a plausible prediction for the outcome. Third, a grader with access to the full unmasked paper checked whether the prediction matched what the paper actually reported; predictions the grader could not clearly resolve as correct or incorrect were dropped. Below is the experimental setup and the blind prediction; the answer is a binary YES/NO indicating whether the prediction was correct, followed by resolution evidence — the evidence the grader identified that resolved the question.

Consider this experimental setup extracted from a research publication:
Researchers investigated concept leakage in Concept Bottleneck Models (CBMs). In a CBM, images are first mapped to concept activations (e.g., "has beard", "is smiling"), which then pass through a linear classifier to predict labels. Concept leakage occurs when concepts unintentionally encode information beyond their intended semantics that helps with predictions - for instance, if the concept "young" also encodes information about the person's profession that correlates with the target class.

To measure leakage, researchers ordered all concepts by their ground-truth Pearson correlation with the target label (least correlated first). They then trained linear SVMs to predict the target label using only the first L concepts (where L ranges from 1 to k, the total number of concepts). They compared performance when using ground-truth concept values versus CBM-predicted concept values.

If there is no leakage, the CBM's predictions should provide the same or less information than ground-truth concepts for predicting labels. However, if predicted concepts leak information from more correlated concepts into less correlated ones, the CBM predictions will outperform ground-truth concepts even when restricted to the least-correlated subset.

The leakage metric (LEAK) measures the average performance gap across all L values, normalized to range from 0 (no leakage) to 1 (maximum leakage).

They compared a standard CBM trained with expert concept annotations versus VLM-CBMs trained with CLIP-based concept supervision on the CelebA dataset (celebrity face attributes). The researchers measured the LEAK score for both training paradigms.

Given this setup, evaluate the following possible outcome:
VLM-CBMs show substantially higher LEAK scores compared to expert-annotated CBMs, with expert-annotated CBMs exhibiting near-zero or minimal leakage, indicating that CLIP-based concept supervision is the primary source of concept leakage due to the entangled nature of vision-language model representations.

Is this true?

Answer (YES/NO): NO